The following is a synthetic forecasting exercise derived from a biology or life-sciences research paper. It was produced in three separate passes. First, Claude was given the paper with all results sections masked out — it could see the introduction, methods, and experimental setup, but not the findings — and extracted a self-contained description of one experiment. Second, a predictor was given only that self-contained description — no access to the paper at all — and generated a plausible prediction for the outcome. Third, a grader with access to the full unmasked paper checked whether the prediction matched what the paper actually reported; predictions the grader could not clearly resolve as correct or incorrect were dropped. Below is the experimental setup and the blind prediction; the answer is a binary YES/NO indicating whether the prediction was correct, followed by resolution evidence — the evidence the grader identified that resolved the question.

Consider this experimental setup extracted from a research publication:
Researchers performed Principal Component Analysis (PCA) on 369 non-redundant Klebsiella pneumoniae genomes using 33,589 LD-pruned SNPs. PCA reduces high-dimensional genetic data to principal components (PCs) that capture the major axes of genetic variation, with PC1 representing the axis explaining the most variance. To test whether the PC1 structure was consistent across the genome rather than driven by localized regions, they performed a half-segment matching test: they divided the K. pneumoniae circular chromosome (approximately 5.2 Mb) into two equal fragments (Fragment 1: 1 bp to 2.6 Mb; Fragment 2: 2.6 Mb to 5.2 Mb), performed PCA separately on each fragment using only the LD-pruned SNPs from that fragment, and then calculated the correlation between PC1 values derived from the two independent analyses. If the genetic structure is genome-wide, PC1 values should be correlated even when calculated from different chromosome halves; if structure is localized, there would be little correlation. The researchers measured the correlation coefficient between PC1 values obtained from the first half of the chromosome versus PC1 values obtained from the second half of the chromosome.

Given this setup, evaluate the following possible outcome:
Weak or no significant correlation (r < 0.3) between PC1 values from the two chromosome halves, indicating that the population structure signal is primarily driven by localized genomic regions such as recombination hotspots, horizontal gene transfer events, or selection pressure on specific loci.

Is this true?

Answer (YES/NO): NO